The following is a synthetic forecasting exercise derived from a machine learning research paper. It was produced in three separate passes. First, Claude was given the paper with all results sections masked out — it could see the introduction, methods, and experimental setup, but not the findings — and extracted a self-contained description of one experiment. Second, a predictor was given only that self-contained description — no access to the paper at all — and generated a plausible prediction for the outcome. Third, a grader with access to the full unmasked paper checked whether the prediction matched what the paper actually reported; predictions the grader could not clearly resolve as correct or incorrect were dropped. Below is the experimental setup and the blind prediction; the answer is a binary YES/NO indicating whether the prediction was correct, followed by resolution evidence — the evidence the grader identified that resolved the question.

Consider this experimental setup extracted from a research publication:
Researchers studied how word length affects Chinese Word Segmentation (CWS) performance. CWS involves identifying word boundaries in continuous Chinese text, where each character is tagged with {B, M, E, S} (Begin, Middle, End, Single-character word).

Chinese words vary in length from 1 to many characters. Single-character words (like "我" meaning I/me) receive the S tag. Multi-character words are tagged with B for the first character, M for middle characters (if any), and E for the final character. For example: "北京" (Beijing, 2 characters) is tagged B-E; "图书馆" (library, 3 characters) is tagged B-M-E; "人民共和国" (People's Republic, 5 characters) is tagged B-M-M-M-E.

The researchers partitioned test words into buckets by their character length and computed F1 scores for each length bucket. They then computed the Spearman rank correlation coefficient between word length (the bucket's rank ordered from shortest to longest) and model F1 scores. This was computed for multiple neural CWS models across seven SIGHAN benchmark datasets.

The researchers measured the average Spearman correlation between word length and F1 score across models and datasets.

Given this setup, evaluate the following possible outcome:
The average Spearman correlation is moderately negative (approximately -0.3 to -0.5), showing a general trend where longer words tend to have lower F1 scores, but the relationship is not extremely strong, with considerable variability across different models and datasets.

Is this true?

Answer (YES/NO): NO